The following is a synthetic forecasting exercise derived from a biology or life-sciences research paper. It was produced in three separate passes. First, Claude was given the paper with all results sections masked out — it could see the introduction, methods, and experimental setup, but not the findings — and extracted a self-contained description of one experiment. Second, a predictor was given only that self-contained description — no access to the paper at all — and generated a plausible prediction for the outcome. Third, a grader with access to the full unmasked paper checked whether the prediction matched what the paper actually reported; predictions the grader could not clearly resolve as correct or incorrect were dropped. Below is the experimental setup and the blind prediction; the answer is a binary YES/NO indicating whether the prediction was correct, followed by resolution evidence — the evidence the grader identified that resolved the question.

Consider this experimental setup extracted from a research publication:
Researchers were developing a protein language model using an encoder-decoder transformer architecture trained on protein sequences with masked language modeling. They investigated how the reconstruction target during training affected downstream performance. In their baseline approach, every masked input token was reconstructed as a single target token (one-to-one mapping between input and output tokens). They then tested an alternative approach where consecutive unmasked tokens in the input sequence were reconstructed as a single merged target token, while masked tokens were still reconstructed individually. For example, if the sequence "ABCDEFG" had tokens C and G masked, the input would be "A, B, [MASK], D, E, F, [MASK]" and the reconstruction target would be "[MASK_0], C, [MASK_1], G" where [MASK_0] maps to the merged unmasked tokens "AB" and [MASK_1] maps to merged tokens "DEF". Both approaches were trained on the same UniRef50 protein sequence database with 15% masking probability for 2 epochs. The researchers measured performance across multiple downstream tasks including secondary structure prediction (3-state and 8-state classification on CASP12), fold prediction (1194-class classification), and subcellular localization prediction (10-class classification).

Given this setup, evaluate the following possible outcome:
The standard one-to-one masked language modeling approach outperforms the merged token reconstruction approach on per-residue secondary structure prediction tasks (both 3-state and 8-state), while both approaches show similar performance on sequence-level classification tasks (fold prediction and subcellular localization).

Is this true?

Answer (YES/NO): NO